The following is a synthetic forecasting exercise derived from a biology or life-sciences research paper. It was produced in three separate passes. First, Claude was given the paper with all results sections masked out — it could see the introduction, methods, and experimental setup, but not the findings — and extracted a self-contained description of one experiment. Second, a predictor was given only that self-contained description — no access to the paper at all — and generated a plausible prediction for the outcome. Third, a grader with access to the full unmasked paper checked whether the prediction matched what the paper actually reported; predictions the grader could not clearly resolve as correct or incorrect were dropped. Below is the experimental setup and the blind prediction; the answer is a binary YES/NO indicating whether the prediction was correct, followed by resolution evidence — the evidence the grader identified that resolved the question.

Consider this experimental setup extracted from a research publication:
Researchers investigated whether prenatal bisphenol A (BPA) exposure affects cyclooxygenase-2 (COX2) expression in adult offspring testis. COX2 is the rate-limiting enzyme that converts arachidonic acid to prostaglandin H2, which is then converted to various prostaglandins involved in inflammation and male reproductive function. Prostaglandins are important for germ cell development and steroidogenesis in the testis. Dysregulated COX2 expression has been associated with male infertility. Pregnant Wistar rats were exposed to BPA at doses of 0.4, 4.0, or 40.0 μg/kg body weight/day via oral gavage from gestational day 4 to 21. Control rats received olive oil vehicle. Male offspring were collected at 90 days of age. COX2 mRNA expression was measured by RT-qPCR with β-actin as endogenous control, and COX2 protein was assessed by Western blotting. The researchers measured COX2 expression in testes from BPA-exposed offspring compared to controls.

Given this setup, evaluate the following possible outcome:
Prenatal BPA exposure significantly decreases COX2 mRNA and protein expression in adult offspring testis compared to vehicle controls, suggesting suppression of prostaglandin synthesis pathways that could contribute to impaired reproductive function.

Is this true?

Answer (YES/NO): NO